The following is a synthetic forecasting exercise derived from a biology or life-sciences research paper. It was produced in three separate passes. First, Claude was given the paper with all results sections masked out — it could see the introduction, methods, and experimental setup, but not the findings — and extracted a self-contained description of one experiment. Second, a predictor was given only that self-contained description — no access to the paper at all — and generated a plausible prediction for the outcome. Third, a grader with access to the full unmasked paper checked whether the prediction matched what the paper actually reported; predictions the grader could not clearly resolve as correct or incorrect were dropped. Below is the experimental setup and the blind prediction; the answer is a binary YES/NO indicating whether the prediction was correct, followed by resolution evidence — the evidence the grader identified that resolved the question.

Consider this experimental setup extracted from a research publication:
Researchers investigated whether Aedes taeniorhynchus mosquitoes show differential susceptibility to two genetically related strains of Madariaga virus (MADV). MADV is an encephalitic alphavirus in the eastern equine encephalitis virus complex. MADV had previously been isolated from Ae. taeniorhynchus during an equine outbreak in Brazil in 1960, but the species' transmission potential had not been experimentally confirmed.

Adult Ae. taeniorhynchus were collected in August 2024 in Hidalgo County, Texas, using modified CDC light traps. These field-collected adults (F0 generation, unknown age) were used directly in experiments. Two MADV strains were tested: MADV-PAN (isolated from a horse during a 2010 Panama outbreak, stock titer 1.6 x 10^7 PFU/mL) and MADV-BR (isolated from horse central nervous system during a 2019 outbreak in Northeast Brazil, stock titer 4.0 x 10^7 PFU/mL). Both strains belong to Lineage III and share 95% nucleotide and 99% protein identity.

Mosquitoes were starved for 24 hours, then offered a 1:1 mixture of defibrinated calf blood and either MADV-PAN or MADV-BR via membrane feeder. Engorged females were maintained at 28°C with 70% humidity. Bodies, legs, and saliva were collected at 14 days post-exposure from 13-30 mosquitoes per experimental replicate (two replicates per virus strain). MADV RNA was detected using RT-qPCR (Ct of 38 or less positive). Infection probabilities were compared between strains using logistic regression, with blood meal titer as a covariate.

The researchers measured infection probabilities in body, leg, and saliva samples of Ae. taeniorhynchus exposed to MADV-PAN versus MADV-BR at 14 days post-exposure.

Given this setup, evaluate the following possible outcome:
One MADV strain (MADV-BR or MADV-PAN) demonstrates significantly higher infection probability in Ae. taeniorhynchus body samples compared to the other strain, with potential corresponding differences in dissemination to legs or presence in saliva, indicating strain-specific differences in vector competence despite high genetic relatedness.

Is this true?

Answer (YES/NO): YES